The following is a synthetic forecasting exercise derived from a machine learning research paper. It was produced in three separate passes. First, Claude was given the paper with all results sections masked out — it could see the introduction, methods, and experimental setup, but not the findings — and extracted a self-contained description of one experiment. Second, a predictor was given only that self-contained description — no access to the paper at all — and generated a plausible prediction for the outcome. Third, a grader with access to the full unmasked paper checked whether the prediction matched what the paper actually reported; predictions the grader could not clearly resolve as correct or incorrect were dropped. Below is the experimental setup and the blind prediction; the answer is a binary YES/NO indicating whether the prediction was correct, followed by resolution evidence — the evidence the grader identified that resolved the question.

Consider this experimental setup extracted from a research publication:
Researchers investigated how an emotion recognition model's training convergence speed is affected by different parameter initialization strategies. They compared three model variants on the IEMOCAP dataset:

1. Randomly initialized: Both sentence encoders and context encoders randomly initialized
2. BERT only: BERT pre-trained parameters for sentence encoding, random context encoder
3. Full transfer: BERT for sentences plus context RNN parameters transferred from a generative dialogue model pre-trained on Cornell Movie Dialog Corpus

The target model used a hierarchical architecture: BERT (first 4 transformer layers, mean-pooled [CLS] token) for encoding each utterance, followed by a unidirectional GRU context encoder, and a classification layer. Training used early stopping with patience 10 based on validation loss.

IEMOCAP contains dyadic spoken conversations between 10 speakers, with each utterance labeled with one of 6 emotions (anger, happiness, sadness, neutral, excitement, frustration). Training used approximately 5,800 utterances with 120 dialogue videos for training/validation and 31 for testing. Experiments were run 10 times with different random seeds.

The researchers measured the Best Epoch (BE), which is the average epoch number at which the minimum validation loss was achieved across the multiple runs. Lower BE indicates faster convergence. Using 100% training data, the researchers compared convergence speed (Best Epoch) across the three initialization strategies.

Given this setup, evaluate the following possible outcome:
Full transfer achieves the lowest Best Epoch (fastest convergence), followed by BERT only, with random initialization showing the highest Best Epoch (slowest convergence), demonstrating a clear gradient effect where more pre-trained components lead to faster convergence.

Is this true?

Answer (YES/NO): NO